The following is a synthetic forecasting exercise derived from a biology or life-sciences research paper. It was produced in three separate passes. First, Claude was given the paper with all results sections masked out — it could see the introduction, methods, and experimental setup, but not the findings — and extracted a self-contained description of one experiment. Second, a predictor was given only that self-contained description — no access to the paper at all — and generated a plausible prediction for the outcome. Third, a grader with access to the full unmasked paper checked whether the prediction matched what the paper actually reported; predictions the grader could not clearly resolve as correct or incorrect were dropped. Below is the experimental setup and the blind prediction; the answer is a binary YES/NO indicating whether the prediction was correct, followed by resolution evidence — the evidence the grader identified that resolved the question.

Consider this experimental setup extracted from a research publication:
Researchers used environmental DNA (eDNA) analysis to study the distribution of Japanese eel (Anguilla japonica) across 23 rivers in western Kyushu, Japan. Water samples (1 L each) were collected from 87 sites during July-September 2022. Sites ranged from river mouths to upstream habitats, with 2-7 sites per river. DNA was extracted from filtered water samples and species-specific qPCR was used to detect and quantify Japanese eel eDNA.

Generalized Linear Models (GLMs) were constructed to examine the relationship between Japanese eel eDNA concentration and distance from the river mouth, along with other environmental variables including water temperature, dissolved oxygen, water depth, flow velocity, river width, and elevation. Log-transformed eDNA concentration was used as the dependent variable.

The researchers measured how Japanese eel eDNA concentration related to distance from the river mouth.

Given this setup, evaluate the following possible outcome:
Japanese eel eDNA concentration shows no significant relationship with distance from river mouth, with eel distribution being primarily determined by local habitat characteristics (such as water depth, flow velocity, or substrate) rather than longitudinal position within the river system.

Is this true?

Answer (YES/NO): NO